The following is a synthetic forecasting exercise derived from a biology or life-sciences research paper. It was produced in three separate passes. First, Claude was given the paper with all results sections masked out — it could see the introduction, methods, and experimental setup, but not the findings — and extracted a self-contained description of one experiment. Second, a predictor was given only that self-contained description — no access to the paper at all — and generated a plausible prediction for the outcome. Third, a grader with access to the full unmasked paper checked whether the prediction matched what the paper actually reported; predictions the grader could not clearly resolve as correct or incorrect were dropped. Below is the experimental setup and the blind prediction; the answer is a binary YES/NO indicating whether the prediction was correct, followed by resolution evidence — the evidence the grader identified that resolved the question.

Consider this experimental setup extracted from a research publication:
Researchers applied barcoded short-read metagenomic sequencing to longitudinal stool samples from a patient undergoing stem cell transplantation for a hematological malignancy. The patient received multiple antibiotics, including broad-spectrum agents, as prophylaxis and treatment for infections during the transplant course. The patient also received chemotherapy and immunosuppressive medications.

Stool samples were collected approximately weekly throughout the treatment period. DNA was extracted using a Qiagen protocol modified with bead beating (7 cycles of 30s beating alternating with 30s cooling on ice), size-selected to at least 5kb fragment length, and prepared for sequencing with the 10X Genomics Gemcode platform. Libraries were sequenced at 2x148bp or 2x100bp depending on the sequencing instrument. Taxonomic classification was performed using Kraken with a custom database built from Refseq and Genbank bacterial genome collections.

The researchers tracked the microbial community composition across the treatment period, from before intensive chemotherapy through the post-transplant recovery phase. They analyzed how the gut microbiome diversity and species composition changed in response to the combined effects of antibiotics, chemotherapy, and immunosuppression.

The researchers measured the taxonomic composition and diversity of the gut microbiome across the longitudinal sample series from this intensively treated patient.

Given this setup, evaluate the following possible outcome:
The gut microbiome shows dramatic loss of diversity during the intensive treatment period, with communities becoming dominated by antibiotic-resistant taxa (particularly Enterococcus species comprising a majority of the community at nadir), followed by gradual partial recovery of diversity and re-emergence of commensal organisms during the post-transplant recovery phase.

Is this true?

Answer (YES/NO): NO